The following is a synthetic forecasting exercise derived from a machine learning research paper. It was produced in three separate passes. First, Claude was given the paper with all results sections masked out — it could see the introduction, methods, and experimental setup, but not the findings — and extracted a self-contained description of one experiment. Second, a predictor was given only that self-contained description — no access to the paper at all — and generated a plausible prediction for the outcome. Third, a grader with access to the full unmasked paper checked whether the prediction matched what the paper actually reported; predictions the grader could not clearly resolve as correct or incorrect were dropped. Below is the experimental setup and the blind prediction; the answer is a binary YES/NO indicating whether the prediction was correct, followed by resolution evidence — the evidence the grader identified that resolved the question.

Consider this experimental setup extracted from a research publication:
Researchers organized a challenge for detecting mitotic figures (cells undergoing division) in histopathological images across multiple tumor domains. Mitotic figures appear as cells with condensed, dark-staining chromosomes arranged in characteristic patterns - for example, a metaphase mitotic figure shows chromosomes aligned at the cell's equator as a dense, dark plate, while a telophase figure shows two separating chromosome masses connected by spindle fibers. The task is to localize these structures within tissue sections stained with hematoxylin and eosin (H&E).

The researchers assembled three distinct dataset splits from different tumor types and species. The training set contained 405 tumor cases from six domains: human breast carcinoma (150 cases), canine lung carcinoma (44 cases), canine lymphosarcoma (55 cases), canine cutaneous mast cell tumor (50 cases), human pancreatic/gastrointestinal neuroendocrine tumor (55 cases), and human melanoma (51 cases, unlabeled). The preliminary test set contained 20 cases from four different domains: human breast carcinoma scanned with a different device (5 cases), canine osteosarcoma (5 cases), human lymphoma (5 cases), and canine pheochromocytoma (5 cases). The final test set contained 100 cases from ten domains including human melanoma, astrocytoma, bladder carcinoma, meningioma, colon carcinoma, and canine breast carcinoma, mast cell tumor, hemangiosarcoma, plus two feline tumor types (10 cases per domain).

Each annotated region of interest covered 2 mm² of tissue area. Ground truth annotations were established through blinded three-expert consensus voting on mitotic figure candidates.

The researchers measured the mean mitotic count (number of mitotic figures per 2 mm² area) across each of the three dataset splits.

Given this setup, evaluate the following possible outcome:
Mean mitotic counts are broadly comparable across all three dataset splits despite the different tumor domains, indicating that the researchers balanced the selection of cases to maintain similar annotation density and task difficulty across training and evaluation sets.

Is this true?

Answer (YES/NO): NO